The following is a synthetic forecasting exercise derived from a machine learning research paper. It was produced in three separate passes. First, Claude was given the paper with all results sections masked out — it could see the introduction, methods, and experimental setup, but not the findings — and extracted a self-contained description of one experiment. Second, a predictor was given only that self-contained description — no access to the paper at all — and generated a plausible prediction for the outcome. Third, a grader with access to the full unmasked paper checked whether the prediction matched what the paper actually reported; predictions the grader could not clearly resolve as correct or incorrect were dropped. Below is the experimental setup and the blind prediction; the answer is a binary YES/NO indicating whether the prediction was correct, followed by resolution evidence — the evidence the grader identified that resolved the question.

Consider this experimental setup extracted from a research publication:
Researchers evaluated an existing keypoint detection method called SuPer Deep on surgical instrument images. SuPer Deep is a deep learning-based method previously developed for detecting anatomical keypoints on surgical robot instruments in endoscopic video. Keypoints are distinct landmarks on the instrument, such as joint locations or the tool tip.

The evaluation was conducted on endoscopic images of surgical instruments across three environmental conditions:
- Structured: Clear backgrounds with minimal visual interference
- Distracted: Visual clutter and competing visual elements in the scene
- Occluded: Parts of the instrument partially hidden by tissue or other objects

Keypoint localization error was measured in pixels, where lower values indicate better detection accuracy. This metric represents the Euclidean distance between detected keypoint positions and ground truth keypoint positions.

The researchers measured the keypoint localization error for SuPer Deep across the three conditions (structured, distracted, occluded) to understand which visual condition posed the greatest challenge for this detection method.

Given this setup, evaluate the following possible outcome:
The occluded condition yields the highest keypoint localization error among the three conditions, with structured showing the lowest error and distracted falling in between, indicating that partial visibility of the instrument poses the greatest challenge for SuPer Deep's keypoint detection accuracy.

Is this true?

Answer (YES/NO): NO